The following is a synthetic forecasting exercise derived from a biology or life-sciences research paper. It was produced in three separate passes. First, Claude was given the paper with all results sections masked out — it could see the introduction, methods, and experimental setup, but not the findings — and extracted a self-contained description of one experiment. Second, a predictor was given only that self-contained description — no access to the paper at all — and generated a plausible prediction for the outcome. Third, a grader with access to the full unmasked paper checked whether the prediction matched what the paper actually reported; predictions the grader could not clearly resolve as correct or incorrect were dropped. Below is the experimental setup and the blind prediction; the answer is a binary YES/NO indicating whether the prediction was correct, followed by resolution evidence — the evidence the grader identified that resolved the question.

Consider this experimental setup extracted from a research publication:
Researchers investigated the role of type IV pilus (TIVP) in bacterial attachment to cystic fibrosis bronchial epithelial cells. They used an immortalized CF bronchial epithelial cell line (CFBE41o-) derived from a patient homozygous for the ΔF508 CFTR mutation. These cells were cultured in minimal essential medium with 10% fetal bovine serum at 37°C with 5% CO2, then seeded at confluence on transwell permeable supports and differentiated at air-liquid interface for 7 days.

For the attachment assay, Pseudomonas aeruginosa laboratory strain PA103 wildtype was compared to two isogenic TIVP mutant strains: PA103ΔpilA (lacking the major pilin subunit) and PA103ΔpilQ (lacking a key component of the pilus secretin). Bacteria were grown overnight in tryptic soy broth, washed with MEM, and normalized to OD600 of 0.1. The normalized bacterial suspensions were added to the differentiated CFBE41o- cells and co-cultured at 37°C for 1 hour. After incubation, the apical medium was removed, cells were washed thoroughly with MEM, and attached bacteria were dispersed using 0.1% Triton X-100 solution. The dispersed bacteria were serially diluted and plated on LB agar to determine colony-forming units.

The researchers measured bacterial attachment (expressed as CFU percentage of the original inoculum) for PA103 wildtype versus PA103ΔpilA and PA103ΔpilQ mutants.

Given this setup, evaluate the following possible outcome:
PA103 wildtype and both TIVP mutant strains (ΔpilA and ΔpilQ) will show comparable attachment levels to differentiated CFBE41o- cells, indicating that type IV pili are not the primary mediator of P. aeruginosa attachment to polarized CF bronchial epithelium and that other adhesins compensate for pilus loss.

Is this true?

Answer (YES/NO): NO